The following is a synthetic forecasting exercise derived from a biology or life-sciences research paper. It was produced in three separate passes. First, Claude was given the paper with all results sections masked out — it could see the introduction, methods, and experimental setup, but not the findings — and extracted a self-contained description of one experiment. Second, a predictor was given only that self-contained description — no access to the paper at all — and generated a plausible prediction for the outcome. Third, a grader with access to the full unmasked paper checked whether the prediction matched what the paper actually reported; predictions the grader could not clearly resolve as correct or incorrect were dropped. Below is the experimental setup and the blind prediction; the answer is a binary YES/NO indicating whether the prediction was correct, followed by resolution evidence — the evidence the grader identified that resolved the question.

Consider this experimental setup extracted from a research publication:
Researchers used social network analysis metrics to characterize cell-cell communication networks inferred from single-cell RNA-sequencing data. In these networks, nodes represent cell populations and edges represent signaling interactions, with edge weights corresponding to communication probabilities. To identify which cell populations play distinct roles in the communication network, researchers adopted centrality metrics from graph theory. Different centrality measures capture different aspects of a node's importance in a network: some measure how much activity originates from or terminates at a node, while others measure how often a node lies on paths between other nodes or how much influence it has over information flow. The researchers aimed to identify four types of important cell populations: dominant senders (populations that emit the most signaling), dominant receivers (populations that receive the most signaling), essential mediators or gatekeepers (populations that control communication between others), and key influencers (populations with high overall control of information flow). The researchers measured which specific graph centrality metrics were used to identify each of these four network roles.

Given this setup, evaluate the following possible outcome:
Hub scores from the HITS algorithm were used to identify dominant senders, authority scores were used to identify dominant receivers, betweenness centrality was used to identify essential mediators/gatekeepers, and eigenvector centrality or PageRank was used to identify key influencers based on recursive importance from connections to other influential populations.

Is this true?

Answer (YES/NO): NO